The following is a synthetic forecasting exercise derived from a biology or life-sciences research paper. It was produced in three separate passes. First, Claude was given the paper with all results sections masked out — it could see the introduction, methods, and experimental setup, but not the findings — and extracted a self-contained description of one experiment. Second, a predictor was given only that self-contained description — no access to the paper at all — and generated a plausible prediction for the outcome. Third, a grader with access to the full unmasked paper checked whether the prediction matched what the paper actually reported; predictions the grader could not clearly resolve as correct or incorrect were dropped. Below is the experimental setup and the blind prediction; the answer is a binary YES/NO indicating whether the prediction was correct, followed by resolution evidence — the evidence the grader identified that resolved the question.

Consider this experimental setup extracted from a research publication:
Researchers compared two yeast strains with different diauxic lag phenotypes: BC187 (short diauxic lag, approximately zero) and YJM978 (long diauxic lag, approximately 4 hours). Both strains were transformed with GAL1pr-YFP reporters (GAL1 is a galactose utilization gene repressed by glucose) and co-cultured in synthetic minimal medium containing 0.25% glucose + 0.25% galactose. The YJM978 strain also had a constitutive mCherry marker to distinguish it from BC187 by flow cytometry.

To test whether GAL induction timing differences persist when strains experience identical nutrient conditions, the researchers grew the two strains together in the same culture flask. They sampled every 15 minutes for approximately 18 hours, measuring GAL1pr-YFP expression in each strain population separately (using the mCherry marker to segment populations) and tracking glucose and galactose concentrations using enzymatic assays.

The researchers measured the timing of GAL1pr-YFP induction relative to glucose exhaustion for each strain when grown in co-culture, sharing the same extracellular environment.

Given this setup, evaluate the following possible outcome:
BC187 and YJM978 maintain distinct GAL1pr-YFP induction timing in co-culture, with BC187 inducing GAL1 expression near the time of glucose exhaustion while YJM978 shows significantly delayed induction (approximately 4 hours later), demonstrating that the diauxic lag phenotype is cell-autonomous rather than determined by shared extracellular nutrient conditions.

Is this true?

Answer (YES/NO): NO